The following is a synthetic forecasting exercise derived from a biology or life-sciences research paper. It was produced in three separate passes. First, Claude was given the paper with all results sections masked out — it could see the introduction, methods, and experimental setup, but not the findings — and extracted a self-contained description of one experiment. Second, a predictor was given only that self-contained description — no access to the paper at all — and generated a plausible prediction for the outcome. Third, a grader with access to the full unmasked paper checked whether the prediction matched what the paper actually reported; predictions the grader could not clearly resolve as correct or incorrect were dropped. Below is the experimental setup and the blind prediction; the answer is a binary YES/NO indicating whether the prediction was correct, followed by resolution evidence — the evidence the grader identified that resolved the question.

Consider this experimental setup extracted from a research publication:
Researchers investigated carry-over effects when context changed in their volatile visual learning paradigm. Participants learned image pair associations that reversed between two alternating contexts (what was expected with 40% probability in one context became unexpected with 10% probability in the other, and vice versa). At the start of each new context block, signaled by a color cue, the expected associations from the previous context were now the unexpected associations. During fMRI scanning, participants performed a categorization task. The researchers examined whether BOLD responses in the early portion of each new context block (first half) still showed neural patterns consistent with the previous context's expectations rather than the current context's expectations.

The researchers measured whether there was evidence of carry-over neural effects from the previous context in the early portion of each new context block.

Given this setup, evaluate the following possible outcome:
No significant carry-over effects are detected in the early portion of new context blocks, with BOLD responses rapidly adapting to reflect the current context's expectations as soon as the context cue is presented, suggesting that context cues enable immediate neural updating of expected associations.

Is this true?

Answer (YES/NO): NO